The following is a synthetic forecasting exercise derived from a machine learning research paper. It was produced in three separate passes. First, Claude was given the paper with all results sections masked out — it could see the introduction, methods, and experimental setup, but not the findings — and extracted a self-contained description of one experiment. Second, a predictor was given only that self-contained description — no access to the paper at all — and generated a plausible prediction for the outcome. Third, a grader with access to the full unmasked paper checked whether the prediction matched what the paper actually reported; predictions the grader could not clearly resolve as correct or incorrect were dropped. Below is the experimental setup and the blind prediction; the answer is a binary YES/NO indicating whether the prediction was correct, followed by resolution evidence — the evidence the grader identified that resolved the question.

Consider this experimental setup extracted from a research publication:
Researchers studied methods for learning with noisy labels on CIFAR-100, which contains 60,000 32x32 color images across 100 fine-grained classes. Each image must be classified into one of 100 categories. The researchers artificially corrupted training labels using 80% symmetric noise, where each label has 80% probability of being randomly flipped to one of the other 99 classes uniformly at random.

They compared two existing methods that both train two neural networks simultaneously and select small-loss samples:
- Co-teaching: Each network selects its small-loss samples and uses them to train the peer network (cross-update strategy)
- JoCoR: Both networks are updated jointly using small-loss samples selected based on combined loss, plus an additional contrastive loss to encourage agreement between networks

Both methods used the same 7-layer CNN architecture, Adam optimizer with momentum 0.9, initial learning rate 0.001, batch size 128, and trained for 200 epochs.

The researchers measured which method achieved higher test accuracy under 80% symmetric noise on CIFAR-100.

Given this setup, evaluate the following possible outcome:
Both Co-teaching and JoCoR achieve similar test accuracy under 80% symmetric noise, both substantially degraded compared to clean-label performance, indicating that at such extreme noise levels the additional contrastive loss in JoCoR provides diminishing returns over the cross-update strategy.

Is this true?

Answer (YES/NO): YES